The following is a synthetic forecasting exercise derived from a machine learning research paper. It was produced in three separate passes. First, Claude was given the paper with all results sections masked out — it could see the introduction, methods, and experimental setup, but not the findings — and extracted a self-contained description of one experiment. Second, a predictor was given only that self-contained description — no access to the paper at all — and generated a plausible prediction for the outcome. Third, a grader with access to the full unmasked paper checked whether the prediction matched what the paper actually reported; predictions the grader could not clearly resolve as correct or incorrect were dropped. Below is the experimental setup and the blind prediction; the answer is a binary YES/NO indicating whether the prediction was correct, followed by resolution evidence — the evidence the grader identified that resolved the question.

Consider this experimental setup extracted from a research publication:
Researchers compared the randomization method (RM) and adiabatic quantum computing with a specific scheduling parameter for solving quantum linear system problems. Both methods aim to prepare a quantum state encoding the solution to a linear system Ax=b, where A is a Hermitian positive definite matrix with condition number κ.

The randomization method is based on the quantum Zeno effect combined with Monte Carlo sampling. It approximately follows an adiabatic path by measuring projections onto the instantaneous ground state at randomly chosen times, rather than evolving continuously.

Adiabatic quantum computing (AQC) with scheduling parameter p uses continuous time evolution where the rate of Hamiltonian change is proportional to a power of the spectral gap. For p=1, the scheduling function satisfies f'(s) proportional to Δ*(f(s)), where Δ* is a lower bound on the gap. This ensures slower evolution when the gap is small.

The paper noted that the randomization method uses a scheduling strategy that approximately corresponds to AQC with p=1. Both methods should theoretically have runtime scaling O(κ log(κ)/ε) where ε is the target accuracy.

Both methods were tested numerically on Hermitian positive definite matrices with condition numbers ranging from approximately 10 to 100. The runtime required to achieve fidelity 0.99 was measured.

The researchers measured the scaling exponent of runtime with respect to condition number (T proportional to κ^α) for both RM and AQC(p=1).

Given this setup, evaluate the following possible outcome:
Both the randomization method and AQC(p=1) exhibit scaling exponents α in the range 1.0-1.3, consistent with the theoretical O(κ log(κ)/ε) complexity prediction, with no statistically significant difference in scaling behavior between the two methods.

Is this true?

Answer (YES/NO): NO